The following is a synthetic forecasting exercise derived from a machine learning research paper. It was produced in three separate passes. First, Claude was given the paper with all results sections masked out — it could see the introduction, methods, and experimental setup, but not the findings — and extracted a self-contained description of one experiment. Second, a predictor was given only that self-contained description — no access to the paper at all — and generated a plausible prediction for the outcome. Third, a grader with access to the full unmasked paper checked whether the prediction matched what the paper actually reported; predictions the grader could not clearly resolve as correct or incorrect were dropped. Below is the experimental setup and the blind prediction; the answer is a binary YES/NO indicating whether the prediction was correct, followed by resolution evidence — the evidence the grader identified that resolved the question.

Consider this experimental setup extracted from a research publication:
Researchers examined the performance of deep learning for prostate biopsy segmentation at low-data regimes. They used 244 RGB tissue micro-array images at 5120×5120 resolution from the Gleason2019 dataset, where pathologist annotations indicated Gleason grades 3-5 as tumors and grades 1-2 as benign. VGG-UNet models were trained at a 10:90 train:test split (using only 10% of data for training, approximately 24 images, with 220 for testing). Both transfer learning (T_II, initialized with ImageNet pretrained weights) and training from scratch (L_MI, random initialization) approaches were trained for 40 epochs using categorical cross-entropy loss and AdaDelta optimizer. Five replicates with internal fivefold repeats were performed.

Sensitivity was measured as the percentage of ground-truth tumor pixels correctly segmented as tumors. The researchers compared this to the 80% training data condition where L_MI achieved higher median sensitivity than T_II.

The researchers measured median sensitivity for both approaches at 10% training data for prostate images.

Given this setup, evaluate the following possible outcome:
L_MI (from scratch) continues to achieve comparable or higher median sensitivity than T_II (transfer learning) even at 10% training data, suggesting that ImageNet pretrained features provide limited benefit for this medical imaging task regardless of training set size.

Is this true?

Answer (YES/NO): YES